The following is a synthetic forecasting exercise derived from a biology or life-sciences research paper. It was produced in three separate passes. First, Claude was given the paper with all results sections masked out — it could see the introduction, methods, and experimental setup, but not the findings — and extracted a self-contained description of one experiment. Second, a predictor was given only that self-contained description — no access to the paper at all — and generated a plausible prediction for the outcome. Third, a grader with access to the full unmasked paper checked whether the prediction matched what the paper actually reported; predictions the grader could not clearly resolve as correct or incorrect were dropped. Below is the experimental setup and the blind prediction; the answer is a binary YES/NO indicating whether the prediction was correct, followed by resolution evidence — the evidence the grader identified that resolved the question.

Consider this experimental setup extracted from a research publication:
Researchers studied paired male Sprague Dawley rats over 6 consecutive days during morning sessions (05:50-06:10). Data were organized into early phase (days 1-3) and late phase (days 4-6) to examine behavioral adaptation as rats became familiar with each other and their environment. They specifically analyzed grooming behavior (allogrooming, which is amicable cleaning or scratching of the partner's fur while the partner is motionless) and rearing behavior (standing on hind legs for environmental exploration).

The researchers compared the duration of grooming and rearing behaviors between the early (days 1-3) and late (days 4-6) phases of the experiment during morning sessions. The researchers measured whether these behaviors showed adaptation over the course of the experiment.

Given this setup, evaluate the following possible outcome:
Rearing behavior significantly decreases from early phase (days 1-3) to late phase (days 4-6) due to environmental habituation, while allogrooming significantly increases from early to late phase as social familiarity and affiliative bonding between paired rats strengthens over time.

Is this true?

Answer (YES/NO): NO